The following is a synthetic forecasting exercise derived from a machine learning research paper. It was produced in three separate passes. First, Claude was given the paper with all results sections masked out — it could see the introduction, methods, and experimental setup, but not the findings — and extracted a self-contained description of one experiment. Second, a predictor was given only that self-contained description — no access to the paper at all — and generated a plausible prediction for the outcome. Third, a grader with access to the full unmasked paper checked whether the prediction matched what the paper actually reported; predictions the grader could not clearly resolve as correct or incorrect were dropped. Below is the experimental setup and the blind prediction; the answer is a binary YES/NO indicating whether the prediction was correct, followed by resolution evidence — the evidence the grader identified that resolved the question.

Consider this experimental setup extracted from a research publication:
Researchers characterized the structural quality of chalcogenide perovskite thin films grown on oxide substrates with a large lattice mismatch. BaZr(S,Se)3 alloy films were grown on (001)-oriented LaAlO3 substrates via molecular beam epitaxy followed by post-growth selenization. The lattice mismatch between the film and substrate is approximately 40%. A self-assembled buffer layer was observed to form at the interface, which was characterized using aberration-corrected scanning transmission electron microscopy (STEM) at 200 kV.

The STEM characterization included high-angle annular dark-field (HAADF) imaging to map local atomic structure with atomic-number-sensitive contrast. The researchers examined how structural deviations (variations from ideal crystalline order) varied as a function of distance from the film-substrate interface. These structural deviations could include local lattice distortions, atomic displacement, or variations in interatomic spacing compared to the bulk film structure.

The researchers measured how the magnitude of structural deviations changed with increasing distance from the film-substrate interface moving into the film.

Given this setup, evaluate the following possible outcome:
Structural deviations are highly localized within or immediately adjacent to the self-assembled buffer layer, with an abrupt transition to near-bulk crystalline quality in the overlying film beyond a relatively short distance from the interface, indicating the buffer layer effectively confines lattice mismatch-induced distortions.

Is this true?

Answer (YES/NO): YES